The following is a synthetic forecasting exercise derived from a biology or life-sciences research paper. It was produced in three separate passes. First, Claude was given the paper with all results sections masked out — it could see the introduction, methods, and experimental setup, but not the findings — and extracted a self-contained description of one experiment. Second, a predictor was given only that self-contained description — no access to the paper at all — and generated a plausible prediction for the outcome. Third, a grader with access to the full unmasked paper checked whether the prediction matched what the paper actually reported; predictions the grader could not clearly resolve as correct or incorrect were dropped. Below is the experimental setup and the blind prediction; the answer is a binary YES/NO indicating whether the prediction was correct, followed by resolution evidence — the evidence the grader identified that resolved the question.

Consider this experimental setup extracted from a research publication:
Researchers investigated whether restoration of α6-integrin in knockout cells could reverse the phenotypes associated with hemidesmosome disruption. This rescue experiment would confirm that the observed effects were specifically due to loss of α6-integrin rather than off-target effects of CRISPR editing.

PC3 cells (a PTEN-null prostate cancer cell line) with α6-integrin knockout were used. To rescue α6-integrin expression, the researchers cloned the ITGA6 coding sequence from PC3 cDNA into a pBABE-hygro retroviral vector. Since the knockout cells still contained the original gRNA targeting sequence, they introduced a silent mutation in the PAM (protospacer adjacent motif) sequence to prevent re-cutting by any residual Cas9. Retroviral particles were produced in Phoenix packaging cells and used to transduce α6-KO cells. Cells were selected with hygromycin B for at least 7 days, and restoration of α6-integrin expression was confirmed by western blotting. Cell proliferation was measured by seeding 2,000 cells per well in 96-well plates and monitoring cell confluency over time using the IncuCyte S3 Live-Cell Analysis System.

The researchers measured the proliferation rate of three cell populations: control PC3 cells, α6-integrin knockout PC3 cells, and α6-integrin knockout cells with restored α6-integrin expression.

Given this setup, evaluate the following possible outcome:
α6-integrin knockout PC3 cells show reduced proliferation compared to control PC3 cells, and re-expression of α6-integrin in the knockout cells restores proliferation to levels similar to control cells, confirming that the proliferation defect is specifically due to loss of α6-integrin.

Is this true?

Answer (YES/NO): NO